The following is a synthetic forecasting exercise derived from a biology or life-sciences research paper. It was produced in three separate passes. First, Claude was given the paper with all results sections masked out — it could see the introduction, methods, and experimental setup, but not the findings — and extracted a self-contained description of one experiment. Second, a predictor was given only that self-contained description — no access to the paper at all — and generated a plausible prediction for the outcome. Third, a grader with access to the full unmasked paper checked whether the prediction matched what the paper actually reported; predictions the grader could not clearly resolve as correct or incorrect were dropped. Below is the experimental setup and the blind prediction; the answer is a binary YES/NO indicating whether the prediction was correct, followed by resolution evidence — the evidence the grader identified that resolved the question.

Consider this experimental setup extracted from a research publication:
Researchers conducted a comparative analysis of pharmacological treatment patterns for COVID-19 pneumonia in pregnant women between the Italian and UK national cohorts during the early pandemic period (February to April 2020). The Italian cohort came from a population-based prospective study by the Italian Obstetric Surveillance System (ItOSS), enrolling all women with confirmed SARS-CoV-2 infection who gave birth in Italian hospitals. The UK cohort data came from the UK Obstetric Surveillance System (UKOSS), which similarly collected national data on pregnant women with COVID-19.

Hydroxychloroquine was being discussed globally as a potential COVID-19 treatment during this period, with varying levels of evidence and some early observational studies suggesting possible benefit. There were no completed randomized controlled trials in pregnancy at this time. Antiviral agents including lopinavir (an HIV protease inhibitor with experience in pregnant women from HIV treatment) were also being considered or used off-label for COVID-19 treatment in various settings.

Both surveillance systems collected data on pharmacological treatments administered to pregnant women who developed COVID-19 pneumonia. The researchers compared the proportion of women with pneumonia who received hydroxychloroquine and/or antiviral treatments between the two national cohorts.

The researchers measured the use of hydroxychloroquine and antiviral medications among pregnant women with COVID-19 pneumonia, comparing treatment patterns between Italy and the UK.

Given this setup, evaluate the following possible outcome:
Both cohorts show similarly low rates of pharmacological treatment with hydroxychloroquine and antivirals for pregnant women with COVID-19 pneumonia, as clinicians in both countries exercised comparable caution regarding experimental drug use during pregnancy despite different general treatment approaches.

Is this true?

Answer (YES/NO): NO